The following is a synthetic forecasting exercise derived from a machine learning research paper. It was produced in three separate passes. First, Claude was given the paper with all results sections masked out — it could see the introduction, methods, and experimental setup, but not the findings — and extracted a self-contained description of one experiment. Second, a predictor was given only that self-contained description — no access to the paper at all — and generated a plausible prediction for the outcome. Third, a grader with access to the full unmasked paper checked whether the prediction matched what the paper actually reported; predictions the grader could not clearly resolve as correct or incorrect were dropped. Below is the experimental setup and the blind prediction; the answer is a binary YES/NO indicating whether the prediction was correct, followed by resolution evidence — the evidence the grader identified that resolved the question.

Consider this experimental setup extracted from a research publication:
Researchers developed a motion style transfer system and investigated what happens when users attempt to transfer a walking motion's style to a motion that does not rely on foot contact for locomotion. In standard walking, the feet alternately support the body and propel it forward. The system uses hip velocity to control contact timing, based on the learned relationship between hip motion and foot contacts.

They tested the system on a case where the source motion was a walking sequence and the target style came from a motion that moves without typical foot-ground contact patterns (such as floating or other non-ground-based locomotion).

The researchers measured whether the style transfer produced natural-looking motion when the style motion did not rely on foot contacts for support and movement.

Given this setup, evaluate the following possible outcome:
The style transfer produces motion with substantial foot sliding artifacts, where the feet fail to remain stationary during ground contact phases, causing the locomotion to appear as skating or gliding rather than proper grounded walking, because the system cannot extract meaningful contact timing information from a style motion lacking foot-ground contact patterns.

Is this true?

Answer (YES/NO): NO